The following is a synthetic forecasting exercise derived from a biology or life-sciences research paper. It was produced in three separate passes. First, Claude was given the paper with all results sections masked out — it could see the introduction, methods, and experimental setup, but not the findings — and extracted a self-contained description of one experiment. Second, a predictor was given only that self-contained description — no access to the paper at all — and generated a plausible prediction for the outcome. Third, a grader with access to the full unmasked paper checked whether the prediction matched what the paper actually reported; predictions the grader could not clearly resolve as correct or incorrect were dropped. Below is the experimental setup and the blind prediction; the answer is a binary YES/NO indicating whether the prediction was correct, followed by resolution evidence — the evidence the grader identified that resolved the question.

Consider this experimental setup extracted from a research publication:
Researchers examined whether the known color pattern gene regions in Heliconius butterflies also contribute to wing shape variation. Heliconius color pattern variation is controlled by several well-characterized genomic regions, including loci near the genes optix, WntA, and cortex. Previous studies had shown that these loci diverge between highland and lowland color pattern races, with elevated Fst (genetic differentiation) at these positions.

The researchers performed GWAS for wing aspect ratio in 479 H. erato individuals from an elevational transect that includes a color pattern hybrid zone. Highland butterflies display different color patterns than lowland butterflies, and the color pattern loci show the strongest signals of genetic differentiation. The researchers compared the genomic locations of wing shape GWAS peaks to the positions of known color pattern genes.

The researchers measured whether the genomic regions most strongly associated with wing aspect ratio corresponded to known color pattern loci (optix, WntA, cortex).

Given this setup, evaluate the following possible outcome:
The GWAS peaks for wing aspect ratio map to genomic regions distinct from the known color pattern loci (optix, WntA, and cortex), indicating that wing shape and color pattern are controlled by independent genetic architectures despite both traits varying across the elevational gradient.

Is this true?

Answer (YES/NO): NO